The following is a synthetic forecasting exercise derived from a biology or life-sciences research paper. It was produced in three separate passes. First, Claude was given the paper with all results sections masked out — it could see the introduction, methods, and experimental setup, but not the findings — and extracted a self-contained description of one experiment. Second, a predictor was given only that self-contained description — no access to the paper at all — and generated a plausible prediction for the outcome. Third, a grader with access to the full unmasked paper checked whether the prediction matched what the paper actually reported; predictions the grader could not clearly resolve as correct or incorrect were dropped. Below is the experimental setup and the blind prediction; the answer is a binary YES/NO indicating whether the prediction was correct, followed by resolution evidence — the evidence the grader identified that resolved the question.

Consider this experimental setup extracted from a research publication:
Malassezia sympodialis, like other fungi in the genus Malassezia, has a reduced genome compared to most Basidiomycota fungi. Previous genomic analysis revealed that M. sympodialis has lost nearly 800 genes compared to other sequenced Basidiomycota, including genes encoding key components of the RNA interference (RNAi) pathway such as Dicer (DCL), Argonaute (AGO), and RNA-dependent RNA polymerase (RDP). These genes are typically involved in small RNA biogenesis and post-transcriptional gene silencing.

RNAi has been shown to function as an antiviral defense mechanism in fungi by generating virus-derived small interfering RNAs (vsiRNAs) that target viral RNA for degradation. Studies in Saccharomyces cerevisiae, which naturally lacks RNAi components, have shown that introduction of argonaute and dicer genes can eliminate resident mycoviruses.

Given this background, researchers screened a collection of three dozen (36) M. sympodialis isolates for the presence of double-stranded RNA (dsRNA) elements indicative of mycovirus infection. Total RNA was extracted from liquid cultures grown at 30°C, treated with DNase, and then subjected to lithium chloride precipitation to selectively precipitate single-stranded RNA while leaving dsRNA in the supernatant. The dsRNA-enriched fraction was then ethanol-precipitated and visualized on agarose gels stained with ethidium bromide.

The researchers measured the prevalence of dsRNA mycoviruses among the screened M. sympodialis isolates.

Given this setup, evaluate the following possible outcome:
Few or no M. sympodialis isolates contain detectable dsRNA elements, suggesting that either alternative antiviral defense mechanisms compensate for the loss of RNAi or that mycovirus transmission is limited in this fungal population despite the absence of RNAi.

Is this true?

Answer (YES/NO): NO